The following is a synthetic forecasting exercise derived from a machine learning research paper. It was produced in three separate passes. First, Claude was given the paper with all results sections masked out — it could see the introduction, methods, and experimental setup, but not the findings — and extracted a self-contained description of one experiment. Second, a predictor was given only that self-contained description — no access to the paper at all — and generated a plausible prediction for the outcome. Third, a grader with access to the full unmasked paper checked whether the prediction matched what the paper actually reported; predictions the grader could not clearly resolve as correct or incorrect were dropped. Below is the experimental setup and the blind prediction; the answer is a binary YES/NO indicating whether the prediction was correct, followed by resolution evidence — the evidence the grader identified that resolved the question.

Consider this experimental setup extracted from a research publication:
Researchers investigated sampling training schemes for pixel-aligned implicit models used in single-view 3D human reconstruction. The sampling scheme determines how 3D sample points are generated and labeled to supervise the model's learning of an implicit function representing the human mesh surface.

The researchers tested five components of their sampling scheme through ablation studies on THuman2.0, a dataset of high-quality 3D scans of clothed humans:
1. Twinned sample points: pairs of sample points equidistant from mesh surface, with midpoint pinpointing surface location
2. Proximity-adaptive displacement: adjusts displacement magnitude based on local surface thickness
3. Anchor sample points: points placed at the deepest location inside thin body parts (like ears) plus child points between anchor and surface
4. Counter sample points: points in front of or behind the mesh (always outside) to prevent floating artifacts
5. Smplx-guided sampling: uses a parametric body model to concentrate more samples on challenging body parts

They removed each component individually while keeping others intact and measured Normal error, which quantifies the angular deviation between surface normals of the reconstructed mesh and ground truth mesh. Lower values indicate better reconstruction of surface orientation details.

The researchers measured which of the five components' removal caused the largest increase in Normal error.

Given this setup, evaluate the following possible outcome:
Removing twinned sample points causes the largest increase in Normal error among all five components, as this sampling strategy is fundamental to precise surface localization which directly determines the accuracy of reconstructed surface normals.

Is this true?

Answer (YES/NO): NO